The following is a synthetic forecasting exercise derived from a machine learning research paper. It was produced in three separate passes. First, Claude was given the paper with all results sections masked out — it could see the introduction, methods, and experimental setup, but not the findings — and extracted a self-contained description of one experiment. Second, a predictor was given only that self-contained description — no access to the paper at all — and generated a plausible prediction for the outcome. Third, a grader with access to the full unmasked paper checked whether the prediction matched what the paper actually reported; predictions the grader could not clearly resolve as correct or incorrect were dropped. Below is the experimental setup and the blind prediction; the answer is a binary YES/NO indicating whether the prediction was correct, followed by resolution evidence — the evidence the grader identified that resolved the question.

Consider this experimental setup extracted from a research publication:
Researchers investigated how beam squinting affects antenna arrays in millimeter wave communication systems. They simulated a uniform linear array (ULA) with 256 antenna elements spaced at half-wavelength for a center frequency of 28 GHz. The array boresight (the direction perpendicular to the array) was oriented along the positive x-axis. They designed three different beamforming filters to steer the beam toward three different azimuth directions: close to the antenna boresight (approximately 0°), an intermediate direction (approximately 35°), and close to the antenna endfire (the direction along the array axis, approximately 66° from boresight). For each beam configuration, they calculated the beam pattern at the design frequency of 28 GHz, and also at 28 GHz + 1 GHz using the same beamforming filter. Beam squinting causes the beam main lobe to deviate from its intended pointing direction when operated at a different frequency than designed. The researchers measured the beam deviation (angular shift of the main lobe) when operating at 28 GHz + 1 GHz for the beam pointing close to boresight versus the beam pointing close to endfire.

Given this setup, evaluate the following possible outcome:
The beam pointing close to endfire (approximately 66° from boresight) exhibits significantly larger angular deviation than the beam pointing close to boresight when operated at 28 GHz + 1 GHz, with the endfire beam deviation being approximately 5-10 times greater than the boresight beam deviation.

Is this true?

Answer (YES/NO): YES